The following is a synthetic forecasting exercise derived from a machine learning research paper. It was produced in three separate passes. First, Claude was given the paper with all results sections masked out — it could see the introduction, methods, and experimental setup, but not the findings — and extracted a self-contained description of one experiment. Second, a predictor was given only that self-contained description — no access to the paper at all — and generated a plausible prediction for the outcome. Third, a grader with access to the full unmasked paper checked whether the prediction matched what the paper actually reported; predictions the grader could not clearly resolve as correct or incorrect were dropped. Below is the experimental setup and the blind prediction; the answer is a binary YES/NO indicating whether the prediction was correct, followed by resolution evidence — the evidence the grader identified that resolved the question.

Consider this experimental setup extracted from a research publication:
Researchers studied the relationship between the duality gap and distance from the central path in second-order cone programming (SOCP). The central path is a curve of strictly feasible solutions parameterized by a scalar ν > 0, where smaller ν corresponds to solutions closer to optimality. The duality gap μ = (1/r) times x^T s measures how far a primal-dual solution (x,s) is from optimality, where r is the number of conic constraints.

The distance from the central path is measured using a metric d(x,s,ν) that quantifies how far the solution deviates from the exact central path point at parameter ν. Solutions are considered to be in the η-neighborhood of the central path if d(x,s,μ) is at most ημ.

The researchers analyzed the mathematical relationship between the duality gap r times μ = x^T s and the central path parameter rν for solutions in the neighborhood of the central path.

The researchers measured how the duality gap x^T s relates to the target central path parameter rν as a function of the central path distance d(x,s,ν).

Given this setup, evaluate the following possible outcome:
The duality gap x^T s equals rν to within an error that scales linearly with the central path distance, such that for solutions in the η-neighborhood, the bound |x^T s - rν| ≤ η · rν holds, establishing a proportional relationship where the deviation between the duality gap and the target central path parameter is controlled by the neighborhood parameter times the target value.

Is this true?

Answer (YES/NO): NO